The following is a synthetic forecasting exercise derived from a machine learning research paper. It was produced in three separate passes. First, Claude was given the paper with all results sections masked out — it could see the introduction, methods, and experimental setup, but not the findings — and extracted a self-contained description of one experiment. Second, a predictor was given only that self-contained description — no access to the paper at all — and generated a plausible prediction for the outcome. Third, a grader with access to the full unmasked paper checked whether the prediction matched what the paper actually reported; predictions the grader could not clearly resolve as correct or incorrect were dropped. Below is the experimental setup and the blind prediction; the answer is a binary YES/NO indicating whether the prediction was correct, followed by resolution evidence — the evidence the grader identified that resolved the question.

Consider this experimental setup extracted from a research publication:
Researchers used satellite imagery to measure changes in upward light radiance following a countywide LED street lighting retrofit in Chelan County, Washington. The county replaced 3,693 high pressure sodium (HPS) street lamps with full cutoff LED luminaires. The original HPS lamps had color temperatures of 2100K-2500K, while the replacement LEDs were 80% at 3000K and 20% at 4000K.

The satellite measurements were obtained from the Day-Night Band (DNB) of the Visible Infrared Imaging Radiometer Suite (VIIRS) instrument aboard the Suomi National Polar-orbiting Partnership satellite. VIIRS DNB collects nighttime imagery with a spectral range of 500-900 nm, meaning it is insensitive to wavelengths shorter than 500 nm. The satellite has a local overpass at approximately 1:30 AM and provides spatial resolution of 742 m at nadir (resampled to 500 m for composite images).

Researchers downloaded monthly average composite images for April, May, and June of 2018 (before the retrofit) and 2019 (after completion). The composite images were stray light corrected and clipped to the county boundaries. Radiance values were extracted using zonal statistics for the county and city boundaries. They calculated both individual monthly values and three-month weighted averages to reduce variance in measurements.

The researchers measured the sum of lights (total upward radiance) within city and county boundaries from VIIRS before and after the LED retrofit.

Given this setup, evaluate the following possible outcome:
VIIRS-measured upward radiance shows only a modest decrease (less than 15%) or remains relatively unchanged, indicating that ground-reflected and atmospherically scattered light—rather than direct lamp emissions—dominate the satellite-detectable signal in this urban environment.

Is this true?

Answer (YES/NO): NO